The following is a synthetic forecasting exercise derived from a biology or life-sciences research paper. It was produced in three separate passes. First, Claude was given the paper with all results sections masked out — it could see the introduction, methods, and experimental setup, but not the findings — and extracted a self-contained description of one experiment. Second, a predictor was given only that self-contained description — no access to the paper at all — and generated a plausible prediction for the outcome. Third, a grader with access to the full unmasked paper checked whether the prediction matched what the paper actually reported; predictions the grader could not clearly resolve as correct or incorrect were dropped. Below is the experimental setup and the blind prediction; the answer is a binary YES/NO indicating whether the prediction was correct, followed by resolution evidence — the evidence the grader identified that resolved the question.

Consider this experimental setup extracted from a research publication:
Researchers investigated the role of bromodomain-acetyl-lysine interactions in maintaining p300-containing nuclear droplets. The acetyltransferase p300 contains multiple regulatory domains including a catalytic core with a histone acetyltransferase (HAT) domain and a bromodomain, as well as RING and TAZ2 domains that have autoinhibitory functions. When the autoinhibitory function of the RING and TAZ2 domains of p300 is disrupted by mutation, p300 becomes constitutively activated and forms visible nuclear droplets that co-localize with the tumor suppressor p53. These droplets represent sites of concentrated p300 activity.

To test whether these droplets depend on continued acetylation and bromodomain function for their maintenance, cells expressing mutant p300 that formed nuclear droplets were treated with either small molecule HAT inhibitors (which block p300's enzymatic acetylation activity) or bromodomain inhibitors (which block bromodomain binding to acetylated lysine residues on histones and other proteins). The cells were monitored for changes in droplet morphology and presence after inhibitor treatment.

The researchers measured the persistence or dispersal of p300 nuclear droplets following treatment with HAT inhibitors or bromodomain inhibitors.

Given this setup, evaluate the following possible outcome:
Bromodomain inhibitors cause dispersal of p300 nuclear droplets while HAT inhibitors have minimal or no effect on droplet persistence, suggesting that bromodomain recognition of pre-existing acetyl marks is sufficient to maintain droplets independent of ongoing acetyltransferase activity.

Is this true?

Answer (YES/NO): NO